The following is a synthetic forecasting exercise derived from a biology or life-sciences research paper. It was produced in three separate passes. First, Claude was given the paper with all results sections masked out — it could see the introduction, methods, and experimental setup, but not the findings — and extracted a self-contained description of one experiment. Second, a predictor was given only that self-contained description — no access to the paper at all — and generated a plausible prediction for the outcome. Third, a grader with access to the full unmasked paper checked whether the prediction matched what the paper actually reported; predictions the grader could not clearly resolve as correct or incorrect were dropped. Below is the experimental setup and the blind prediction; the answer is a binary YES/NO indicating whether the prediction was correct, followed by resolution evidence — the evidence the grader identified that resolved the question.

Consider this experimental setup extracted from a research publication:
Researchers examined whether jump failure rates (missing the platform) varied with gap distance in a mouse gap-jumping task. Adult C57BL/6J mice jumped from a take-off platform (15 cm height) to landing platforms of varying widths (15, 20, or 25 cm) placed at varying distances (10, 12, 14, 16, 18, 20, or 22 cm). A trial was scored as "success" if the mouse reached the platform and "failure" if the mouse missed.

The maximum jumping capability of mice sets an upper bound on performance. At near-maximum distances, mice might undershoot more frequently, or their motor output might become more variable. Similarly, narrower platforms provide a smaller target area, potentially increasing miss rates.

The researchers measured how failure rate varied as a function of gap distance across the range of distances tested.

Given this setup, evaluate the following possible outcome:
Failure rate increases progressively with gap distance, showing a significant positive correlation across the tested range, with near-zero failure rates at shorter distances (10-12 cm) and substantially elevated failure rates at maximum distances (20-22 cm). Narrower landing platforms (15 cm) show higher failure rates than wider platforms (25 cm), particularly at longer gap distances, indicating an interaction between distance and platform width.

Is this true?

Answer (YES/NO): NO